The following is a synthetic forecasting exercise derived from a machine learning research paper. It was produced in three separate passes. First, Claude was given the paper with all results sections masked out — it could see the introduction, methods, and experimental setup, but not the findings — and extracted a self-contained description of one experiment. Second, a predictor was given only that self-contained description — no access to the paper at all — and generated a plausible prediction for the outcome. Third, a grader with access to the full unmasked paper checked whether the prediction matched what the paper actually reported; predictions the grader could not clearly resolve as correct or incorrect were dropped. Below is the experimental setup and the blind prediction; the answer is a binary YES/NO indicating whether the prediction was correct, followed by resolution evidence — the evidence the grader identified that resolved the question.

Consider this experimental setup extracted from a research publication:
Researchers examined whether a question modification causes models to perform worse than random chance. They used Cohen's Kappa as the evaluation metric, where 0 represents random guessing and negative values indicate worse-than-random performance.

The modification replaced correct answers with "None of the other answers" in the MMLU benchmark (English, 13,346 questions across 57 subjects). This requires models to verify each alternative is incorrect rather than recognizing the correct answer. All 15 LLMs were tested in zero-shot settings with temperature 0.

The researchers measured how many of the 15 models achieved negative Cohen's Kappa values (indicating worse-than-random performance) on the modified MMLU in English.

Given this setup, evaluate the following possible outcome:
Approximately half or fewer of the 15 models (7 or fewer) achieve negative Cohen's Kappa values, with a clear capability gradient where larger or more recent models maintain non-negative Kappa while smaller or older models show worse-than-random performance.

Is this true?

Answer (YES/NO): YES